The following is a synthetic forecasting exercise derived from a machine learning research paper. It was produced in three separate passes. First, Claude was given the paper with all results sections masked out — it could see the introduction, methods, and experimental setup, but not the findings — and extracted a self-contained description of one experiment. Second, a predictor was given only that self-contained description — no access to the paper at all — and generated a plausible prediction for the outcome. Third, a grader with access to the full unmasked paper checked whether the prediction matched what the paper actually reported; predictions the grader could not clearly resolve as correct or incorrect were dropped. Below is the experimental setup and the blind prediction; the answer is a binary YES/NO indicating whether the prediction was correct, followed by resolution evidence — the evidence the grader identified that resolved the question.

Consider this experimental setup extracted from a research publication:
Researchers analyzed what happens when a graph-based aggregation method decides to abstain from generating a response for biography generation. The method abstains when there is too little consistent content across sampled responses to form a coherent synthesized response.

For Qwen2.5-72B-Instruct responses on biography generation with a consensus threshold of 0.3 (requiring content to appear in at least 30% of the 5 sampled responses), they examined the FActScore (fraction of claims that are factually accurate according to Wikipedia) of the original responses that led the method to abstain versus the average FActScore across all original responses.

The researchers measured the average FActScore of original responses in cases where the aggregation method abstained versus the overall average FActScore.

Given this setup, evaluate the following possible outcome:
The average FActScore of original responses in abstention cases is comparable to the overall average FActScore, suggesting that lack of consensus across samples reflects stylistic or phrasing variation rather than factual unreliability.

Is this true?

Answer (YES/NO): NO